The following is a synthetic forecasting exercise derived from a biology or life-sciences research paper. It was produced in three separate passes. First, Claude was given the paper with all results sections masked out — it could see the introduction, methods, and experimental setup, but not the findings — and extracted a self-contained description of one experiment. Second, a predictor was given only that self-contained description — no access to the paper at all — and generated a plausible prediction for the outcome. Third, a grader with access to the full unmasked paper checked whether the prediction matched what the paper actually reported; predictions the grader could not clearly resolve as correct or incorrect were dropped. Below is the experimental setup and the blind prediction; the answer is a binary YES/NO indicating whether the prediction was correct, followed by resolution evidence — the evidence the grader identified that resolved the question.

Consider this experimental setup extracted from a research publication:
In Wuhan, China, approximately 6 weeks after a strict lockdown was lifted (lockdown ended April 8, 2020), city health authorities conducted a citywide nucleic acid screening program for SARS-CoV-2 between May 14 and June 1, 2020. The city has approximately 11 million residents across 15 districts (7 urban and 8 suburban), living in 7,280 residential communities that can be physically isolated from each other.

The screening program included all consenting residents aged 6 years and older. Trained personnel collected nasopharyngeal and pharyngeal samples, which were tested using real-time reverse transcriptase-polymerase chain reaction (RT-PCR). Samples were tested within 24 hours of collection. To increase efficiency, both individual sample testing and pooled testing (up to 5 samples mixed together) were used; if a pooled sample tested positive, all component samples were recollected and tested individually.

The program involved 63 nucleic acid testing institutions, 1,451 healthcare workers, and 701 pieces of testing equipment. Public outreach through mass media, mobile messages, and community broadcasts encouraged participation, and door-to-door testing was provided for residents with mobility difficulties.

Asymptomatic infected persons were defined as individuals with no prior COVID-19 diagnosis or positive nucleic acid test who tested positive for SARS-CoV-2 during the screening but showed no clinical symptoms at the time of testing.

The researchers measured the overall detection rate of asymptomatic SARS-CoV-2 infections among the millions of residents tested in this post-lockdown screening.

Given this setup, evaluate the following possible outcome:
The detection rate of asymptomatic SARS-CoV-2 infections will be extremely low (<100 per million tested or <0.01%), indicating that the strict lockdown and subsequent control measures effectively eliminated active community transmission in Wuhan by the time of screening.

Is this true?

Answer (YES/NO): YES